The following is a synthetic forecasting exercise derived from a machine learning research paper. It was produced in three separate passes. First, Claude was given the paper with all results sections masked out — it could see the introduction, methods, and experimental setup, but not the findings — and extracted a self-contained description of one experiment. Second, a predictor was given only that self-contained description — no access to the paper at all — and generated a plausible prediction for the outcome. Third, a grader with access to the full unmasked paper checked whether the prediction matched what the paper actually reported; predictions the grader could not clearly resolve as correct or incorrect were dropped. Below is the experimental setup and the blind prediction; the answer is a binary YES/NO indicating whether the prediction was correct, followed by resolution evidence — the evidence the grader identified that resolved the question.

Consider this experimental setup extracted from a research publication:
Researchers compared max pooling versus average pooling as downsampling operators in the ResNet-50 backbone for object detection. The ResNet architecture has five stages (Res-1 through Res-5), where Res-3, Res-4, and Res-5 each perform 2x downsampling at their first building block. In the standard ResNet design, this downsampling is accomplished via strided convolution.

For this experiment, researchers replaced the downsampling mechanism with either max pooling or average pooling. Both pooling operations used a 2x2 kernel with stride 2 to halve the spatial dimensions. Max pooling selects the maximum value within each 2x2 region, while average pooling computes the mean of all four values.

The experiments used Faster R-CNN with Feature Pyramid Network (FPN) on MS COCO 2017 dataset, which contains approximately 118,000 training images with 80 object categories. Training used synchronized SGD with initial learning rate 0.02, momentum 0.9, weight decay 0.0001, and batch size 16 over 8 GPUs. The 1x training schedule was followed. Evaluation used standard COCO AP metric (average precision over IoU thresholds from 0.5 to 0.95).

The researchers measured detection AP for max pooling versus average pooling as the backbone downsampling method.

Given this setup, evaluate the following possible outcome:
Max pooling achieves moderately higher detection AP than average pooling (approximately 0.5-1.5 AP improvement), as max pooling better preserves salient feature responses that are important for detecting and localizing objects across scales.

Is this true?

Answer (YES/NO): NO